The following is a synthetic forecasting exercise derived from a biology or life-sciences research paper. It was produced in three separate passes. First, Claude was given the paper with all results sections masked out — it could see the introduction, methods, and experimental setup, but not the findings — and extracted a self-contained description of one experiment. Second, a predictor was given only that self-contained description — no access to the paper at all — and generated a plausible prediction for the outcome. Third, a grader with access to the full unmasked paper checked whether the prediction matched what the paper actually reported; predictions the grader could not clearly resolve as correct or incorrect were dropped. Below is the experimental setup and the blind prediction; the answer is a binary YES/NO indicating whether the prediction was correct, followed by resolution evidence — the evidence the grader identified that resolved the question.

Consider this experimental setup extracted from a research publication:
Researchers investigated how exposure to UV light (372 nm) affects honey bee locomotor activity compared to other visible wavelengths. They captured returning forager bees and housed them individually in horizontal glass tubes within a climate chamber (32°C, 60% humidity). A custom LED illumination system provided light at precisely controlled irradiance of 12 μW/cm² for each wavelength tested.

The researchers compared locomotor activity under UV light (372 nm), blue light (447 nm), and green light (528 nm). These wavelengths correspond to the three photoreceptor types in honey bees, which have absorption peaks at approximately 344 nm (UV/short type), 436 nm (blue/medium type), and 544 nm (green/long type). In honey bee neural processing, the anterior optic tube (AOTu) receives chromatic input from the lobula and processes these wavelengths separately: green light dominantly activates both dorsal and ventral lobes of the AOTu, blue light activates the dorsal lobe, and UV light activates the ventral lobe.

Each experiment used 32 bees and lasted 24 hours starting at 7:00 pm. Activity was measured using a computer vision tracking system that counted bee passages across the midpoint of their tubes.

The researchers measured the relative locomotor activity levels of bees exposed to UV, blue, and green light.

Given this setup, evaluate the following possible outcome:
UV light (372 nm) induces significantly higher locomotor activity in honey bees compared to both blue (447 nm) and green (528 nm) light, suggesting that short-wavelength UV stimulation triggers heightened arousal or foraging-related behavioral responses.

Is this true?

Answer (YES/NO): NO